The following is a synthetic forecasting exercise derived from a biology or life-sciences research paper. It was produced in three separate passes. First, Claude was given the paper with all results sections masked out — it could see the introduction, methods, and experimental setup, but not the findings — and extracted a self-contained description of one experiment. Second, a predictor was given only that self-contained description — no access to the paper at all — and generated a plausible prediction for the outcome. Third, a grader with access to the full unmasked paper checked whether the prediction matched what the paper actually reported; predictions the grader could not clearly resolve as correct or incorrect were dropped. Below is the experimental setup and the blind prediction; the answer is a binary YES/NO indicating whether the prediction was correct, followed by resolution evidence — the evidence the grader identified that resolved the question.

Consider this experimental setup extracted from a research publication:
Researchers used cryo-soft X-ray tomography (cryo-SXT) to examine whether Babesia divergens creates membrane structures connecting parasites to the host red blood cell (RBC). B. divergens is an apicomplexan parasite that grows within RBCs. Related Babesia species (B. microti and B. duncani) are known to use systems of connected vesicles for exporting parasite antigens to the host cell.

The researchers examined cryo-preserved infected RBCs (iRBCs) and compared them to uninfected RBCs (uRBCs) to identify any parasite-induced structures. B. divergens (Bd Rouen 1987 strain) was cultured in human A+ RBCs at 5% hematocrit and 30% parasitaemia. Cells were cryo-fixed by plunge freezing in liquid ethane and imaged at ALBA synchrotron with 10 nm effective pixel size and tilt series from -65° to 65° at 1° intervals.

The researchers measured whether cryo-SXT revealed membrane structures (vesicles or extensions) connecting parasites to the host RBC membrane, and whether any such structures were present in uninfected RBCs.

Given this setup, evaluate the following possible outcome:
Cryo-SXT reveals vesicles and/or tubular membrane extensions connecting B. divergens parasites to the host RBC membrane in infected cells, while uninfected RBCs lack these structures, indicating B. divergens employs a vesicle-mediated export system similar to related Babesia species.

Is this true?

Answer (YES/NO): NO